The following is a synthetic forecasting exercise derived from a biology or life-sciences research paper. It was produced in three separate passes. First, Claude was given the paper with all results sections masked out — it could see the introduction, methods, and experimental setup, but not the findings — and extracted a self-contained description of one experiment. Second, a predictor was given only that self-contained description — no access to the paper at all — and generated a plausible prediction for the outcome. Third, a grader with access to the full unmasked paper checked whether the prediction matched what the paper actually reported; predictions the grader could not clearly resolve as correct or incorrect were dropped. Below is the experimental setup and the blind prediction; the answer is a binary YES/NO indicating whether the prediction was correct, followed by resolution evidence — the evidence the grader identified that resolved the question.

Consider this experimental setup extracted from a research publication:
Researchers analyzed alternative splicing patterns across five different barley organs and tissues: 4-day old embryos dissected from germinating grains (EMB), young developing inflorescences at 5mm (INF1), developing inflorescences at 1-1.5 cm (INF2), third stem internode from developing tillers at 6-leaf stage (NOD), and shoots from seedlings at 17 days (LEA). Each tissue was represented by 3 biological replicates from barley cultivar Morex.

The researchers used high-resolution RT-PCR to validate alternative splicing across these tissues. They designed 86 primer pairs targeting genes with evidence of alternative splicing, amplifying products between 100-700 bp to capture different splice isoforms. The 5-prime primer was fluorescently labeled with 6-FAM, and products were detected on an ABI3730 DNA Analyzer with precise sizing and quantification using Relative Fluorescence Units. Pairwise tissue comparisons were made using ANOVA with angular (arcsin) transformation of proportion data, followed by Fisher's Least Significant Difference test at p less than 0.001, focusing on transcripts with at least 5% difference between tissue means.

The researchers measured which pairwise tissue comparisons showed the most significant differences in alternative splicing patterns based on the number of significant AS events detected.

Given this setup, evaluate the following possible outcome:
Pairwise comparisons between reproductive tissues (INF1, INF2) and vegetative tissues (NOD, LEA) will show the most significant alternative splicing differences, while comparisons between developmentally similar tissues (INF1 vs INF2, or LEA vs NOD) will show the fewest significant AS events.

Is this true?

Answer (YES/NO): YES